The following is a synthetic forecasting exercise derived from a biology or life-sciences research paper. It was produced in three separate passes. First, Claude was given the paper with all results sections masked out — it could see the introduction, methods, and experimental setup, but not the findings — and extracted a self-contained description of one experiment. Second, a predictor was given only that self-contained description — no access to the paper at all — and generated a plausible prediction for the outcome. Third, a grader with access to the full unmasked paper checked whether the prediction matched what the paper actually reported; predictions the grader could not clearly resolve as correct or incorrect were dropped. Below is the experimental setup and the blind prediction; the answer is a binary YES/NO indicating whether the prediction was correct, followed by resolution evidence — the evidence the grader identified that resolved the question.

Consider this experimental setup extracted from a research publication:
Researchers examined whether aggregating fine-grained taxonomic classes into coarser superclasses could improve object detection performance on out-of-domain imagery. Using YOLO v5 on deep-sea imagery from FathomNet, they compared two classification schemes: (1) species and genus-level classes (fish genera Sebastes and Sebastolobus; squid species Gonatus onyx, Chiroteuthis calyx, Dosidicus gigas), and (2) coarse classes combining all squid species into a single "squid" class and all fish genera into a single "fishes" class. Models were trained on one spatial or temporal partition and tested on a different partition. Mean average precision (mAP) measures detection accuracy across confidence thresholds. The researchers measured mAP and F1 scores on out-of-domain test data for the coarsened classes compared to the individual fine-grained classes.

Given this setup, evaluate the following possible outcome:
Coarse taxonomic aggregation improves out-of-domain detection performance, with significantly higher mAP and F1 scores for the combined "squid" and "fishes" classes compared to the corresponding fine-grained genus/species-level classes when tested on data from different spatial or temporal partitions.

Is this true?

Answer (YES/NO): NO